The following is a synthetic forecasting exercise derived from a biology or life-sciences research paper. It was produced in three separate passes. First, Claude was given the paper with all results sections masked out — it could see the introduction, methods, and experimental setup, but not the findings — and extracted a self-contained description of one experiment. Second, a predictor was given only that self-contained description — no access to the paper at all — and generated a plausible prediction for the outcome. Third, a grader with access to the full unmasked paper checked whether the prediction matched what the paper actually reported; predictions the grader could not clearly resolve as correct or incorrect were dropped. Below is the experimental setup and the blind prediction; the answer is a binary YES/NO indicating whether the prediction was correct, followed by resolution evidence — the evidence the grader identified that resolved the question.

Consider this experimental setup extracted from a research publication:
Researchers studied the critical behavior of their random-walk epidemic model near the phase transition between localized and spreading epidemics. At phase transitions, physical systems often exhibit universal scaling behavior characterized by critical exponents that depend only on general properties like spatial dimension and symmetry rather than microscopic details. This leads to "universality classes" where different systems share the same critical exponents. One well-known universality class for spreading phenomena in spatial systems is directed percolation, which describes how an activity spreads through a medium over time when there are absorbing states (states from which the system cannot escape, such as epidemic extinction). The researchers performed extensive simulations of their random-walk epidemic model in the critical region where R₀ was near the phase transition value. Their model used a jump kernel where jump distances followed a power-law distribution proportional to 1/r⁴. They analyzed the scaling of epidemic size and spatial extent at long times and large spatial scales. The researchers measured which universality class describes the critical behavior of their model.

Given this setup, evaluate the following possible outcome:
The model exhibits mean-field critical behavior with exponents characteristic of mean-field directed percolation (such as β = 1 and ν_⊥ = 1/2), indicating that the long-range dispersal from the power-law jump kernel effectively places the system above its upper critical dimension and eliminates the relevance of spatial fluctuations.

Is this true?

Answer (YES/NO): NO